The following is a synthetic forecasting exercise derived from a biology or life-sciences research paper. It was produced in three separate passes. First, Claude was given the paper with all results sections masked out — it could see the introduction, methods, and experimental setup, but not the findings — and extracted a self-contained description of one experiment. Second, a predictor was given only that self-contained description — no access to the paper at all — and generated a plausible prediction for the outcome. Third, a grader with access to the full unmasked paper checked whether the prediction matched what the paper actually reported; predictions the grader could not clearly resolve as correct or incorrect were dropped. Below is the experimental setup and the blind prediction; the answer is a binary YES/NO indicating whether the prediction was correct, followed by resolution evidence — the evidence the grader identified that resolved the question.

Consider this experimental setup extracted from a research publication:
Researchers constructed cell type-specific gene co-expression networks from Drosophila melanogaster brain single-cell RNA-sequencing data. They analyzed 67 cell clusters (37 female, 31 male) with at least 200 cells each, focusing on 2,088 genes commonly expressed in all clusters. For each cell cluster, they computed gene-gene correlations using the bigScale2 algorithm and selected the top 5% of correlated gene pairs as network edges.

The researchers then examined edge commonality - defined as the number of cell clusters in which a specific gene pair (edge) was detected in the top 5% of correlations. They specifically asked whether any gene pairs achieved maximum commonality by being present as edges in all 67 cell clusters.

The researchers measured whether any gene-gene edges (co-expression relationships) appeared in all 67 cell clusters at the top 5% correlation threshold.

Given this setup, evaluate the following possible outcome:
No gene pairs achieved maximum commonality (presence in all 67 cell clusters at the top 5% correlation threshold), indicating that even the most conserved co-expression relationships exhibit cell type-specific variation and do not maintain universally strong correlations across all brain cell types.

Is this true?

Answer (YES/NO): YES